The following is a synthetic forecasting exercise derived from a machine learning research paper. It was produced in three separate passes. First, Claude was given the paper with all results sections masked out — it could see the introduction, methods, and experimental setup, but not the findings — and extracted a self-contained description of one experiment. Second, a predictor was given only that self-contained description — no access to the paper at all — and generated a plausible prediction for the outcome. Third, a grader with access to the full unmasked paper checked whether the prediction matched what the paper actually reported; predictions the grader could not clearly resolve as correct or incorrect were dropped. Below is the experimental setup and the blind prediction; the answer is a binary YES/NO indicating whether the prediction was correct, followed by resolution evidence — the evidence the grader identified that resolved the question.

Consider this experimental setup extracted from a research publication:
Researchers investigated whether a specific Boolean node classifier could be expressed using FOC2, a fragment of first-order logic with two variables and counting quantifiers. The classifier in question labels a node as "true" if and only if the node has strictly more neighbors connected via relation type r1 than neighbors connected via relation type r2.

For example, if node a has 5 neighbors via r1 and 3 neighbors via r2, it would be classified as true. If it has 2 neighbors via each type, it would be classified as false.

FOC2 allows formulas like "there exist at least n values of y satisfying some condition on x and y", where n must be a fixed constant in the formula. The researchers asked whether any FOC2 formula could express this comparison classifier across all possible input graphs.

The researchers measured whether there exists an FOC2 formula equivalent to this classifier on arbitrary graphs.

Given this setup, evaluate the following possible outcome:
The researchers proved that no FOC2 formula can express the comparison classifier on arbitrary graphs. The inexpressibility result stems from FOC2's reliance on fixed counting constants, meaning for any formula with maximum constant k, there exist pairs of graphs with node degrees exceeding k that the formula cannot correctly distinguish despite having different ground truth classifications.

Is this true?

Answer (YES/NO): YES